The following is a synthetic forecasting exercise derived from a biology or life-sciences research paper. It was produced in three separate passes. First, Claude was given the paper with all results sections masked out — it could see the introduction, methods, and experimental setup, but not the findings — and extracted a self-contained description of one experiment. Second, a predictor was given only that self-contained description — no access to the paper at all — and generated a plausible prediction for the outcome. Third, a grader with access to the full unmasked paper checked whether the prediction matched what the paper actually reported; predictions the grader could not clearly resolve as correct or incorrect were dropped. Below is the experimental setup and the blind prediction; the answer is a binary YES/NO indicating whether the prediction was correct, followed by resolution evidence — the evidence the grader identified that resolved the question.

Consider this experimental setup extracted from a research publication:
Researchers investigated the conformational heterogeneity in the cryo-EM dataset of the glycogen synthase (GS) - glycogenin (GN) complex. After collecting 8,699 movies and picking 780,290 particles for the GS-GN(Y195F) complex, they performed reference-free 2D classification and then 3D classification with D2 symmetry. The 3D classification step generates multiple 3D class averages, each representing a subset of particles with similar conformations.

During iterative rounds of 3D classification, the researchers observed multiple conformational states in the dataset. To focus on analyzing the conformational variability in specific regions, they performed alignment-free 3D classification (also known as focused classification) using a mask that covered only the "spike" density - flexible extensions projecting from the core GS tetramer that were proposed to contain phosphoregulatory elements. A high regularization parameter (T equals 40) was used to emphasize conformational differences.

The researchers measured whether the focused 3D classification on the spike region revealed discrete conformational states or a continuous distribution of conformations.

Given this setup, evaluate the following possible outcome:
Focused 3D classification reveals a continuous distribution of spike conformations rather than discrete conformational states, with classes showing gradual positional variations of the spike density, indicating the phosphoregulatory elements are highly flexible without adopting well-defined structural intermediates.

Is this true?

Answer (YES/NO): YES